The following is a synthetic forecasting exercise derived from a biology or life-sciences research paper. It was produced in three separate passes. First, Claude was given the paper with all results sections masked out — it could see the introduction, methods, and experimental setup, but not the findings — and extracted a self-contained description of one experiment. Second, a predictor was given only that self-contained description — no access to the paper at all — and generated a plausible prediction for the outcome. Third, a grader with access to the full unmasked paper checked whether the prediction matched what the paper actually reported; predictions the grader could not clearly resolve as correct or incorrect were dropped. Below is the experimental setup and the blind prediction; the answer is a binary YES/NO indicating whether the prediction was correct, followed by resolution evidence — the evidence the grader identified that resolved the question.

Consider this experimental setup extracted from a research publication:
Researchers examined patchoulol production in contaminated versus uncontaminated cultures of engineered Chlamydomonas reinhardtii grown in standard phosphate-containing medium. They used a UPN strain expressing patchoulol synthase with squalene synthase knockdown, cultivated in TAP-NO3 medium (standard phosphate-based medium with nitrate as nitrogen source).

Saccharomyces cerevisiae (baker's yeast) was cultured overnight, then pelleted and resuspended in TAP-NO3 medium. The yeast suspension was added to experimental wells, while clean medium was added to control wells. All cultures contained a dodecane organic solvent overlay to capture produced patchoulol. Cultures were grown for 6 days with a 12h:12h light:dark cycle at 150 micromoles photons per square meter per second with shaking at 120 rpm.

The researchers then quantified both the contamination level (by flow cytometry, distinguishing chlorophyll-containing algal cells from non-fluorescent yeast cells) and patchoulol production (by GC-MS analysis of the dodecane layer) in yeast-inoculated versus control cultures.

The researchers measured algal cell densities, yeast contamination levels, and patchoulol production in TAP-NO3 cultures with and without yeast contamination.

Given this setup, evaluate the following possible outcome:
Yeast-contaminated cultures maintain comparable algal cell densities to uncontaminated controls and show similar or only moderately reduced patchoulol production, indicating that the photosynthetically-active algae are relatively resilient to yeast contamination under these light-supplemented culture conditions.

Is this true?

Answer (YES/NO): NO